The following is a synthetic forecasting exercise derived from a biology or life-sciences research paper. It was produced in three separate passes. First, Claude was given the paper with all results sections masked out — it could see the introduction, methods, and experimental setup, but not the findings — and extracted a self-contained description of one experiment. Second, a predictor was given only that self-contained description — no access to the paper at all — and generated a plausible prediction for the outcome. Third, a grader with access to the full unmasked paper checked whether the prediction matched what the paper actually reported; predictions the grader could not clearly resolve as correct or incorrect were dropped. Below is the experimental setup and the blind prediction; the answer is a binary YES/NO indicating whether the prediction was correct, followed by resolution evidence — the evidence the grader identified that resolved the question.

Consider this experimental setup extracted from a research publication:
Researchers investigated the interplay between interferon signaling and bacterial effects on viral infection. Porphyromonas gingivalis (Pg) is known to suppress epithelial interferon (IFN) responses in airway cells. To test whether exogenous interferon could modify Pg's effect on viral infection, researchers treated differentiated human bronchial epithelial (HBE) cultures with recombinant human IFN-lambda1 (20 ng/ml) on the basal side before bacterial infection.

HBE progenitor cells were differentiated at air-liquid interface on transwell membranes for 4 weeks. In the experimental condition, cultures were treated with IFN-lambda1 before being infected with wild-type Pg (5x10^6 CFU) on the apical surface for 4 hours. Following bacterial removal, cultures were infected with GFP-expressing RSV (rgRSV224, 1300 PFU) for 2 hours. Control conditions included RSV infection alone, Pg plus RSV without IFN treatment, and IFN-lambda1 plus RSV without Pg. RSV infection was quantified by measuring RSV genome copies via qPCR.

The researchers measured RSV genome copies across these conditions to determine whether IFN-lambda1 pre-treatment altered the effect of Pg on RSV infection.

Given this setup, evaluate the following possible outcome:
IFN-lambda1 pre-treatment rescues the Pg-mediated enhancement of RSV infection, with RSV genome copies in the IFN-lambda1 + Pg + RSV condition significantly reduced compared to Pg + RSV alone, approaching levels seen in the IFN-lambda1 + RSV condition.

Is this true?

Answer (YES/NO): NO